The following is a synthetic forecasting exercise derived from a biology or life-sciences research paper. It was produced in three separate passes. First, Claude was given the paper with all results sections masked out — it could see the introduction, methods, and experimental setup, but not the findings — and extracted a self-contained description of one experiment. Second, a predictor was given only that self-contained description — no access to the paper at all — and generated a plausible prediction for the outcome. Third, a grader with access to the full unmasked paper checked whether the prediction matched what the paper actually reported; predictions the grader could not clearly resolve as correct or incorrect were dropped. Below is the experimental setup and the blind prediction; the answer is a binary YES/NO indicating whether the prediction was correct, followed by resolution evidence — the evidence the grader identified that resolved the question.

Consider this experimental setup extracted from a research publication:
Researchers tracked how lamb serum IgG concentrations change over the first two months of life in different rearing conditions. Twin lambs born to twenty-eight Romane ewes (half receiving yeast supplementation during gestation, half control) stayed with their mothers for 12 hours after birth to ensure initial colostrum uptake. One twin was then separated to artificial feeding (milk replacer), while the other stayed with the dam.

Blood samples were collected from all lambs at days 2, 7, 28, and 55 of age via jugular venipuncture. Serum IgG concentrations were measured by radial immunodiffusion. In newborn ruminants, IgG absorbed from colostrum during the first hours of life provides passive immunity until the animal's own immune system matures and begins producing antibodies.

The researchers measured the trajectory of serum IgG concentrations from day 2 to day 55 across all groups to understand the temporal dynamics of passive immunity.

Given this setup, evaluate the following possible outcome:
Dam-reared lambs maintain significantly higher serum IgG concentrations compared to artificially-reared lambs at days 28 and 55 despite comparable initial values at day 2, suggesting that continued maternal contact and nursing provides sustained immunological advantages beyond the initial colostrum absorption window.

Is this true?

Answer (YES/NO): NO